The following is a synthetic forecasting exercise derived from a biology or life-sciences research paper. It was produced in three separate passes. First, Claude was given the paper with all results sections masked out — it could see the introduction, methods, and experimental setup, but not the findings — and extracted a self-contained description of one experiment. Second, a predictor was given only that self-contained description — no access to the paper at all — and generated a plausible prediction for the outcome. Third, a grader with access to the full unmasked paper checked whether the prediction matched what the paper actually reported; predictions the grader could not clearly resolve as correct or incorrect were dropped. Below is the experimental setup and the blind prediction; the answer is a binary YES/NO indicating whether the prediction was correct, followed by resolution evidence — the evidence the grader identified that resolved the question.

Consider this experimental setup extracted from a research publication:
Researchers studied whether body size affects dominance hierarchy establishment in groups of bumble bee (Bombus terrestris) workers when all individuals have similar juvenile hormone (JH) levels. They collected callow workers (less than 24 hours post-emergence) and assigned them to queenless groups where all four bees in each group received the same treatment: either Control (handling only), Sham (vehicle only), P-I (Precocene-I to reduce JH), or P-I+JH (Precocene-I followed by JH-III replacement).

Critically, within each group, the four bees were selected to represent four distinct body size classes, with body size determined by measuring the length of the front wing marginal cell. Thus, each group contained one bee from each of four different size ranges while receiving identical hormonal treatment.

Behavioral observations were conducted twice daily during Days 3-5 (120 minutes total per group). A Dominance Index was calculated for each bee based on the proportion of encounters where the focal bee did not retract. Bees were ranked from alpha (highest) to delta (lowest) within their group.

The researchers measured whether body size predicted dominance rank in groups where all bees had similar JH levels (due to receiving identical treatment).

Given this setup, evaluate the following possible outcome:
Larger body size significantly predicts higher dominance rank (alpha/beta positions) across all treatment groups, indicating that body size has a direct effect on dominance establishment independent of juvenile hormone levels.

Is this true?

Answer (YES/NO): YES